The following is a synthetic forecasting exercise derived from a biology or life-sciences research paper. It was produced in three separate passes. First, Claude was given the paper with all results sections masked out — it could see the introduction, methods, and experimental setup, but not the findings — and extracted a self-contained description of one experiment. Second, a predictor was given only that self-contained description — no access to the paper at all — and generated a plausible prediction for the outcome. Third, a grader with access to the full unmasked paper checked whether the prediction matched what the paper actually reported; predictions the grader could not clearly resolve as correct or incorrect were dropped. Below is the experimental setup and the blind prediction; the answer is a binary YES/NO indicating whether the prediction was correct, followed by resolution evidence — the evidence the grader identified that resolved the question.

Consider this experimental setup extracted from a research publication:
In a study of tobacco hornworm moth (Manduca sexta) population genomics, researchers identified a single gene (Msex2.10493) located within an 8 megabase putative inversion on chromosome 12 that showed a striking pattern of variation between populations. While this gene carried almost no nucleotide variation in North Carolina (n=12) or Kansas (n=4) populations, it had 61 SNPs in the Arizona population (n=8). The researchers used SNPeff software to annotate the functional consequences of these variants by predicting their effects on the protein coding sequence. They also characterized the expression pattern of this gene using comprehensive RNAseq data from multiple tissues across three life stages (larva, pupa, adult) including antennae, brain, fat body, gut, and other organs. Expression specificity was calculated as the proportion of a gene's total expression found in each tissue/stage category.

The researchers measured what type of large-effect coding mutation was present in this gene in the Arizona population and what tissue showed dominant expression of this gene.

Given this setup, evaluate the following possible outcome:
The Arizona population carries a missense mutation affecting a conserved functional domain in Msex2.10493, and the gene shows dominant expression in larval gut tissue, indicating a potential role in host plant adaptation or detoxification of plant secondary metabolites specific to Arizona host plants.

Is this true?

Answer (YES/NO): NO